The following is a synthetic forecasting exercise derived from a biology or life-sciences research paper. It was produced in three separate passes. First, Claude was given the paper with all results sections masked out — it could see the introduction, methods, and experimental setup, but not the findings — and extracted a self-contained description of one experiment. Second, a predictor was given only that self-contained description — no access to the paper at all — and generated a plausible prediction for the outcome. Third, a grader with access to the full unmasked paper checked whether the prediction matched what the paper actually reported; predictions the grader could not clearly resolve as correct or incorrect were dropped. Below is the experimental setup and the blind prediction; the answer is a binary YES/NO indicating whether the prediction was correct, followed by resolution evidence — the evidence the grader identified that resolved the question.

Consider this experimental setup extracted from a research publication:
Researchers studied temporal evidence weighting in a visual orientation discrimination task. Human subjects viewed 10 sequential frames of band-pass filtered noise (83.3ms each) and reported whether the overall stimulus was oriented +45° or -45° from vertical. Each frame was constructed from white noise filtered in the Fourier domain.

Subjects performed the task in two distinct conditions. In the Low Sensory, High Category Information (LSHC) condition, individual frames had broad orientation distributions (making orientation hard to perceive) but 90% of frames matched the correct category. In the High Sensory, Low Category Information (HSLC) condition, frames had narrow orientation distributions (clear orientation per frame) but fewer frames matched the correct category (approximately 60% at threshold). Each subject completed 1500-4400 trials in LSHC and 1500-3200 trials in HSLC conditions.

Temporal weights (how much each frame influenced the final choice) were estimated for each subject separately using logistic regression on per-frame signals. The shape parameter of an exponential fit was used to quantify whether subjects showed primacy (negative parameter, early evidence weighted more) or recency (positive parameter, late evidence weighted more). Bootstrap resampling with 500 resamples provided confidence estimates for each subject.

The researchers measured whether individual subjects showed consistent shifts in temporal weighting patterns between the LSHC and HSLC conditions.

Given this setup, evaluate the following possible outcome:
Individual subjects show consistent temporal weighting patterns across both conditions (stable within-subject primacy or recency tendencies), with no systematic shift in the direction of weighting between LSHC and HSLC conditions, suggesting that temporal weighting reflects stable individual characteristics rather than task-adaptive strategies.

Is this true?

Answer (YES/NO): NO